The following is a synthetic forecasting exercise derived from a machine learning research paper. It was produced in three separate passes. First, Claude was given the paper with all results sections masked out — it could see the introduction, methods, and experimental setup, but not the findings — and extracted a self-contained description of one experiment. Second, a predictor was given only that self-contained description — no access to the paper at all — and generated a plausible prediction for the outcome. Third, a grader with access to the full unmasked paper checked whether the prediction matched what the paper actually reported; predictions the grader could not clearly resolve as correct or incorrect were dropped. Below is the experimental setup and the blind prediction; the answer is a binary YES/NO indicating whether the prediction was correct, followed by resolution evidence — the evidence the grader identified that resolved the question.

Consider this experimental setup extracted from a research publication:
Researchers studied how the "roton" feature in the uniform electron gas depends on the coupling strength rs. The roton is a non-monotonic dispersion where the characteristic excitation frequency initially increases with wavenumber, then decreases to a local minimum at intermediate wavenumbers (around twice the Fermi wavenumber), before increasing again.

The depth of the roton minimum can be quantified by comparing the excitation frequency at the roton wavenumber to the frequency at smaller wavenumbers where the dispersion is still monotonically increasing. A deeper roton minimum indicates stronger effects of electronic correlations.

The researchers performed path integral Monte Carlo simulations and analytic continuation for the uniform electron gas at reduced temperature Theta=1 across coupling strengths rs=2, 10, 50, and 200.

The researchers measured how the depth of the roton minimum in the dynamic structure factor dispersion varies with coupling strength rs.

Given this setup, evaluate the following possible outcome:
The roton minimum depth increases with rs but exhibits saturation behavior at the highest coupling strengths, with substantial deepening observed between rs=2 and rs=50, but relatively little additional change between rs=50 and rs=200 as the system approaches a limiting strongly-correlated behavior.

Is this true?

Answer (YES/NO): NO